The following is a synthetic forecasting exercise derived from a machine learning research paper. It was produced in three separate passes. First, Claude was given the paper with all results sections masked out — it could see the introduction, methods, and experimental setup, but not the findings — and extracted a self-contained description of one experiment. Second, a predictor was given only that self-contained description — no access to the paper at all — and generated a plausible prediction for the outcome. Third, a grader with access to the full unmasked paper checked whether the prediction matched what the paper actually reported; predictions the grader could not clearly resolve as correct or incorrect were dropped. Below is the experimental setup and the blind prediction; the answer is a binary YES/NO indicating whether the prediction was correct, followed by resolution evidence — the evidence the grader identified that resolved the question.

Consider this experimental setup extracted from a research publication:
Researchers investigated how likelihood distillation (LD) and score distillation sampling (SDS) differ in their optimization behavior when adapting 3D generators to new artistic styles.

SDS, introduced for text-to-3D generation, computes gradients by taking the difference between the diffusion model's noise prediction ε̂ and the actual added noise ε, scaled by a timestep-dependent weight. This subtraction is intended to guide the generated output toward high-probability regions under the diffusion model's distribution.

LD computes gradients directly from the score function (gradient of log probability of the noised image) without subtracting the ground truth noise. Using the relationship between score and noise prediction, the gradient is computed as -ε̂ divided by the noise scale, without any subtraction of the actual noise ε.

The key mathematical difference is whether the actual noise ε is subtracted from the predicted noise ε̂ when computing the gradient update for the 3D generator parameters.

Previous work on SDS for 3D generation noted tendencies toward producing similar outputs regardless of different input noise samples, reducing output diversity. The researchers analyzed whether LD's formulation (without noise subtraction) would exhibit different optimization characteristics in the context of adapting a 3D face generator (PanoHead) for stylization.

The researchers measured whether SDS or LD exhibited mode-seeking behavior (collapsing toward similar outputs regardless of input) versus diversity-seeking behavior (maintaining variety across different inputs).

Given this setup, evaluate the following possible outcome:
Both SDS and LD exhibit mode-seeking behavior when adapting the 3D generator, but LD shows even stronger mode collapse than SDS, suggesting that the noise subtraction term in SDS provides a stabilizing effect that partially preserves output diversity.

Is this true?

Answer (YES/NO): NO